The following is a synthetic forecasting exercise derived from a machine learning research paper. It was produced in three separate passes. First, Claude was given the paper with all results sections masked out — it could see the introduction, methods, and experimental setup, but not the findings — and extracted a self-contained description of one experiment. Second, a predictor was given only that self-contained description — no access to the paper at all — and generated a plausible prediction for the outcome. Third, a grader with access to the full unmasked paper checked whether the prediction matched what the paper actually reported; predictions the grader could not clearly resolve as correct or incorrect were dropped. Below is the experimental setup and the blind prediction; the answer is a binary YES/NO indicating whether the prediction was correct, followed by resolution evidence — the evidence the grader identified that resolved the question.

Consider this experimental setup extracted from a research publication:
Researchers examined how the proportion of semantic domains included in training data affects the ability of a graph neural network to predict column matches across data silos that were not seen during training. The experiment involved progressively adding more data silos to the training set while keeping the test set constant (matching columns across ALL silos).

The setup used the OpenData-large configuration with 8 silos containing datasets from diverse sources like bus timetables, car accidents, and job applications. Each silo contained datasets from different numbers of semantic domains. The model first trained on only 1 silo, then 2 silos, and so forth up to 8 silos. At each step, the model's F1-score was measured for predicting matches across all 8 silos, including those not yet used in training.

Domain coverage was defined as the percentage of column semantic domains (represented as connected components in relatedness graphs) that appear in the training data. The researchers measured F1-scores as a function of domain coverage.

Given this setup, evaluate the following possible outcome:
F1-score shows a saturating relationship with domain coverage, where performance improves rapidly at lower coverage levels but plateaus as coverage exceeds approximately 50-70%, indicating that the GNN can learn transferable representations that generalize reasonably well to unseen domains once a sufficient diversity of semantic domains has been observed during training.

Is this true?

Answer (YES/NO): NO